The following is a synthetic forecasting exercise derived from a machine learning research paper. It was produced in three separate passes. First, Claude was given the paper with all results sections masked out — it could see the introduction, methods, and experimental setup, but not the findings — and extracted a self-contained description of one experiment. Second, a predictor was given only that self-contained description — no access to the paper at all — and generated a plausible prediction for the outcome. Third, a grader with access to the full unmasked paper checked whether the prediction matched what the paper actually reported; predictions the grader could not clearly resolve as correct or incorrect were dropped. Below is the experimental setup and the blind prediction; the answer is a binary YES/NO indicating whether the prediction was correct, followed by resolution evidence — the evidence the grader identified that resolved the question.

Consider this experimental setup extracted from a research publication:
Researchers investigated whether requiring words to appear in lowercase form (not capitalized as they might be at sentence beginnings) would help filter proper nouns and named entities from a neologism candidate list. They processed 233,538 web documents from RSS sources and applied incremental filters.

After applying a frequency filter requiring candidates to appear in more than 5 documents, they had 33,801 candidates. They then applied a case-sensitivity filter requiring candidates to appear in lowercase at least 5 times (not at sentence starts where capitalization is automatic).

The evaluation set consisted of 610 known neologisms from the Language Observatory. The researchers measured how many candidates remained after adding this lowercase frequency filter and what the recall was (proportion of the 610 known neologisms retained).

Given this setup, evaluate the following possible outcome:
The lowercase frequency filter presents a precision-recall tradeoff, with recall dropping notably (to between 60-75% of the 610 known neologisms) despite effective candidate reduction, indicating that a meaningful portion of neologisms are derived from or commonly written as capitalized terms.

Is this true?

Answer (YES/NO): NO